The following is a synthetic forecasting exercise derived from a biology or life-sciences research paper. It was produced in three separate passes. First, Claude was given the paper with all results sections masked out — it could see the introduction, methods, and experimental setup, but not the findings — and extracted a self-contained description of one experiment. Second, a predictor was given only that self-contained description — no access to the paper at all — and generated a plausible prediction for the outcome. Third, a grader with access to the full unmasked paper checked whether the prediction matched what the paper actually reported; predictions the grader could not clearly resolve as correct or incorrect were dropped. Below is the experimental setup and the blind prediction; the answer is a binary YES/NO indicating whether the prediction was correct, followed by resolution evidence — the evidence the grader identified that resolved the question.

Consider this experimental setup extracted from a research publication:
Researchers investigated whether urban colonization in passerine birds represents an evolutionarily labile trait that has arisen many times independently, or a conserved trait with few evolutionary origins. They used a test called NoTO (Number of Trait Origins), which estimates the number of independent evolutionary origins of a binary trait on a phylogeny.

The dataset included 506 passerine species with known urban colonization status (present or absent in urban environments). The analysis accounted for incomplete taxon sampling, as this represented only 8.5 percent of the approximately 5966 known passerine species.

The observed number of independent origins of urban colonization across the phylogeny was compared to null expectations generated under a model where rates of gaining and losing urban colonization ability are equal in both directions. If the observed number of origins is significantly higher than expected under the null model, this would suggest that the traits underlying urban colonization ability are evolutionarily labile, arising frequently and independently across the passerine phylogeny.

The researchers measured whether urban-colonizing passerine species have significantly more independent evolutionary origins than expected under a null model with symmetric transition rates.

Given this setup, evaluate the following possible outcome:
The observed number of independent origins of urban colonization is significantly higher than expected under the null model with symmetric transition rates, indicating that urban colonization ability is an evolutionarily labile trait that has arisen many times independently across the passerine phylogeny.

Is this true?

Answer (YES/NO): YES